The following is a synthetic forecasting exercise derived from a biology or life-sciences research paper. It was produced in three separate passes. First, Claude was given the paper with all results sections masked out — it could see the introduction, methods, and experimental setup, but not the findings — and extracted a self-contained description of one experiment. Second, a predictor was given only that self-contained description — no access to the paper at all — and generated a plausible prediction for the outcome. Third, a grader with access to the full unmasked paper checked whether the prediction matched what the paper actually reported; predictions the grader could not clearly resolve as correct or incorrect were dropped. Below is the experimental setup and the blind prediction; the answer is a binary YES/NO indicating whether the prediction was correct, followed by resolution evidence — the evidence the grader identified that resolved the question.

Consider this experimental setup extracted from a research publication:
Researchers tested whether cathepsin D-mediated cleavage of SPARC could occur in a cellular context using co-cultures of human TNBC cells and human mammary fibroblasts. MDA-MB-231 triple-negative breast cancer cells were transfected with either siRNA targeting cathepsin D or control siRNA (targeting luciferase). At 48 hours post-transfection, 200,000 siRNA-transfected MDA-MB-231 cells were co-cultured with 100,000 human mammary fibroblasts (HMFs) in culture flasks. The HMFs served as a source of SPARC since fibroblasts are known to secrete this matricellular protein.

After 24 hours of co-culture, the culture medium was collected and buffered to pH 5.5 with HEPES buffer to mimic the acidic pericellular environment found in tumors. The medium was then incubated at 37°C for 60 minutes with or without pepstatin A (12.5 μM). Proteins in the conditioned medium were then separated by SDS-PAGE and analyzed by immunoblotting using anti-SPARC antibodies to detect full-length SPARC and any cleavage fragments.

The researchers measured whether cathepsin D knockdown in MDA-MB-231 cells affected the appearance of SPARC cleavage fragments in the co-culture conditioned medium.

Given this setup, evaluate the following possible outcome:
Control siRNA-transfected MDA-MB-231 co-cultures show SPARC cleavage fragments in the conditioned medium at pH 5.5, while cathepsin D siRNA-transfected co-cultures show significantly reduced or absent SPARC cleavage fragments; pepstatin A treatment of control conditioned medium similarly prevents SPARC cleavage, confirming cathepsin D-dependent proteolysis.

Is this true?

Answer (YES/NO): YES